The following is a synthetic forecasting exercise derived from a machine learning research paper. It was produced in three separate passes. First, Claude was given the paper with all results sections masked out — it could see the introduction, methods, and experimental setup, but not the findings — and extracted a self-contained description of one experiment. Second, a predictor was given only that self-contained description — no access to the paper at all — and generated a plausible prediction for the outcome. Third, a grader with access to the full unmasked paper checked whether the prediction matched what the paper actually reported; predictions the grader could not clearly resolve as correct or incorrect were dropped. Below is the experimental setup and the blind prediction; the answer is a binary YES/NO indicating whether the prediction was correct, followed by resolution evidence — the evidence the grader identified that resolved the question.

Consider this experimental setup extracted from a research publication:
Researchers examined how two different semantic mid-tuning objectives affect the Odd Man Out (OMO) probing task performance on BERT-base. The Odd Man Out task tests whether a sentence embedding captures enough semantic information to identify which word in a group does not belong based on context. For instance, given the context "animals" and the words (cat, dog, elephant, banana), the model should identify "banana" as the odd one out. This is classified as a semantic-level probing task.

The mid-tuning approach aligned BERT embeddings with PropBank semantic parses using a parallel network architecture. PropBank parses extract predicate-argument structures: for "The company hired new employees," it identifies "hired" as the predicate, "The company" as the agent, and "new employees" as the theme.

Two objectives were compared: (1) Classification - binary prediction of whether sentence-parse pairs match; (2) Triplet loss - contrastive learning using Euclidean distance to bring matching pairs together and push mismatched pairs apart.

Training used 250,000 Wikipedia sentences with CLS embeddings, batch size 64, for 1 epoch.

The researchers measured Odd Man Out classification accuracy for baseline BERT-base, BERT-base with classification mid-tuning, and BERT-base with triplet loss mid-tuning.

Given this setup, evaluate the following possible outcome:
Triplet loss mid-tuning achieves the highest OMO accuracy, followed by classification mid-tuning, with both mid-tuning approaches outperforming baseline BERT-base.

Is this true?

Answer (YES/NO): NO